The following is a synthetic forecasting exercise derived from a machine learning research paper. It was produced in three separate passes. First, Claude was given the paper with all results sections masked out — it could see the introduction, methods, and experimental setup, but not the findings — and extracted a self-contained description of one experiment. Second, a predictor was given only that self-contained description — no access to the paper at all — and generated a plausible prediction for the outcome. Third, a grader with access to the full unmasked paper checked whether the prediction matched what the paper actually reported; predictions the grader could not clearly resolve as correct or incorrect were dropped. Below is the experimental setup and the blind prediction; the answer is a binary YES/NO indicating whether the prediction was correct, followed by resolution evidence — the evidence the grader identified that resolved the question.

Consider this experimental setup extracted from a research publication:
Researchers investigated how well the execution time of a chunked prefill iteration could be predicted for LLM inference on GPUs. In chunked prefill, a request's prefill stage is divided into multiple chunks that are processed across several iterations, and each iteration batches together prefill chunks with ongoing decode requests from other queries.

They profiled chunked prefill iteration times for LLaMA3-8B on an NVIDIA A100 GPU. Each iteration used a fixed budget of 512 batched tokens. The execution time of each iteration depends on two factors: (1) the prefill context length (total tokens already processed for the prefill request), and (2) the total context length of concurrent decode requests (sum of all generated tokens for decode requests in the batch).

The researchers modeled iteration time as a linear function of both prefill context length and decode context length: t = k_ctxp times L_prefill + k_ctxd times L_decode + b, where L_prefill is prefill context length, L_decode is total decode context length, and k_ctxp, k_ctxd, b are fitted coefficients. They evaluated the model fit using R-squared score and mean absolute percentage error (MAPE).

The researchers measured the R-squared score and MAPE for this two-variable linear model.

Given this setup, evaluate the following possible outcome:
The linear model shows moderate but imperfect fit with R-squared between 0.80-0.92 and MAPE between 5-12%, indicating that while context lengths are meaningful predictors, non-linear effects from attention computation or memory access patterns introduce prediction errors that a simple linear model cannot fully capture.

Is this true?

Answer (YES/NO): NO